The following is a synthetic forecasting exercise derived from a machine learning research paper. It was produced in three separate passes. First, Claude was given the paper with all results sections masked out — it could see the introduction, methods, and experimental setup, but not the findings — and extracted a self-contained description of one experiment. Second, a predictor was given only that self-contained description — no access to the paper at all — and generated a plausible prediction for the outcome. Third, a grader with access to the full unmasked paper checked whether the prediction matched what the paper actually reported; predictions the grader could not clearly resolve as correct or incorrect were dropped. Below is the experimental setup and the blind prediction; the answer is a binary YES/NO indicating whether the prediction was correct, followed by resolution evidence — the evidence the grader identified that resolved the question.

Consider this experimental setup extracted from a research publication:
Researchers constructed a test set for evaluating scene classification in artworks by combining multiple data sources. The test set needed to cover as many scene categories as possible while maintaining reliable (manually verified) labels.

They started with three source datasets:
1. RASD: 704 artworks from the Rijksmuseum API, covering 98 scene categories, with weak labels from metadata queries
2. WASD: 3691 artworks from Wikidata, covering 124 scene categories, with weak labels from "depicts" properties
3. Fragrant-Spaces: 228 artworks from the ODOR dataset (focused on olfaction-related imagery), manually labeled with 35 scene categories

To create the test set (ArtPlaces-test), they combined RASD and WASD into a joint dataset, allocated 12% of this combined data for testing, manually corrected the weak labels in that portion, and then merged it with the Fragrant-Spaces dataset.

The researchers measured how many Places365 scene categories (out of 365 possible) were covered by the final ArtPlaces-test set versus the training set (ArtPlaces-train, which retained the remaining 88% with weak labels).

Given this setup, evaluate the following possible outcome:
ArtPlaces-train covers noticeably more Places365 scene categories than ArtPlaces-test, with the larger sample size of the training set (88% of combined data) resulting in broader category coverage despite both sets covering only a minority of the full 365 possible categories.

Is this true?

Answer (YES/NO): NO